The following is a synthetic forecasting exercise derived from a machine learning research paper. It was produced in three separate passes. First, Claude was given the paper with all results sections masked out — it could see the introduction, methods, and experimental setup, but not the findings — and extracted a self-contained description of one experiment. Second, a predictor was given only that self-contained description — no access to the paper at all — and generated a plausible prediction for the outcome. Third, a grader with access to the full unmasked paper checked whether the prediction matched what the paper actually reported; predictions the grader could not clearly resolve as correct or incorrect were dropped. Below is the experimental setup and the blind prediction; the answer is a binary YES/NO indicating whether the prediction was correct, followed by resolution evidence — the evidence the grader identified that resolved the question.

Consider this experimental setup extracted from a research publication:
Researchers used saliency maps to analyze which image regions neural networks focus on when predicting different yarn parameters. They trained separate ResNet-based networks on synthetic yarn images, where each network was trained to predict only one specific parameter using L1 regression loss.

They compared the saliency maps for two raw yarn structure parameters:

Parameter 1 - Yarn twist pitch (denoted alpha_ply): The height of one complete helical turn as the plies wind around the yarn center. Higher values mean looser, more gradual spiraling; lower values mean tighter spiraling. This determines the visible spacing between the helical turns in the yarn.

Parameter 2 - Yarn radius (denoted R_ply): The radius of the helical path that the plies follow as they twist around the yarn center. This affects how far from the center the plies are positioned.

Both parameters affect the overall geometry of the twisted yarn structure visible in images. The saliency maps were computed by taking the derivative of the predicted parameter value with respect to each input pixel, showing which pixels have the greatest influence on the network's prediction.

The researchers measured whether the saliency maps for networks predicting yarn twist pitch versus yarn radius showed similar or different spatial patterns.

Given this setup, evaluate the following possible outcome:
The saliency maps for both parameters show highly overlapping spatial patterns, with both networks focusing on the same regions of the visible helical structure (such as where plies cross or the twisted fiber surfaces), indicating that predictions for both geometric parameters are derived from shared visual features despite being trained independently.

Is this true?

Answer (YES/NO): NO